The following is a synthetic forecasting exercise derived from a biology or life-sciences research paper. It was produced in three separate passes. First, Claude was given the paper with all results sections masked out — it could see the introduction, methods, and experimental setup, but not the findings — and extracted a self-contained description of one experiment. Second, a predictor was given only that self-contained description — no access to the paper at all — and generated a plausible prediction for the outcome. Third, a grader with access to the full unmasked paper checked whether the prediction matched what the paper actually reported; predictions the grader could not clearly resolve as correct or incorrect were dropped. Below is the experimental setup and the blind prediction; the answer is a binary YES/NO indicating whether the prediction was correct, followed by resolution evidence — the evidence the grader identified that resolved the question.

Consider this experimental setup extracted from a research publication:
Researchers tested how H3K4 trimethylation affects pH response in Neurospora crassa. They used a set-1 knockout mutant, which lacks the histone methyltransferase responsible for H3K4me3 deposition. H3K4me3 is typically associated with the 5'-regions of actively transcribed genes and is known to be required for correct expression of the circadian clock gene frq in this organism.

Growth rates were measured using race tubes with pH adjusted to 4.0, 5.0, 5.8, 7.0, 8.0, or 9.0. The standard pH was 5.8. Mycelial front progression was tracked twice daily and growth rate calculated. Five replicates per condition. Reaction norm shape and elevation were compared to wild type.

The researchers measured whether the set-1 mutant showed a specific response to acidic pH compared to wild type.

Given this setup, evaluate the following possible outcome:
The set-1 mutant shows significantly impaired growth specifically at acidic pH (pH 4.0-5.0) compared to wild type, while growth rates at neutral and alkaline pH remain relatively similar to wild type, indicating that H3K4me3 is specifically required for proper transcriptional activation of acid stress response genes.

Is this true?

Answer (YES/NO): NO